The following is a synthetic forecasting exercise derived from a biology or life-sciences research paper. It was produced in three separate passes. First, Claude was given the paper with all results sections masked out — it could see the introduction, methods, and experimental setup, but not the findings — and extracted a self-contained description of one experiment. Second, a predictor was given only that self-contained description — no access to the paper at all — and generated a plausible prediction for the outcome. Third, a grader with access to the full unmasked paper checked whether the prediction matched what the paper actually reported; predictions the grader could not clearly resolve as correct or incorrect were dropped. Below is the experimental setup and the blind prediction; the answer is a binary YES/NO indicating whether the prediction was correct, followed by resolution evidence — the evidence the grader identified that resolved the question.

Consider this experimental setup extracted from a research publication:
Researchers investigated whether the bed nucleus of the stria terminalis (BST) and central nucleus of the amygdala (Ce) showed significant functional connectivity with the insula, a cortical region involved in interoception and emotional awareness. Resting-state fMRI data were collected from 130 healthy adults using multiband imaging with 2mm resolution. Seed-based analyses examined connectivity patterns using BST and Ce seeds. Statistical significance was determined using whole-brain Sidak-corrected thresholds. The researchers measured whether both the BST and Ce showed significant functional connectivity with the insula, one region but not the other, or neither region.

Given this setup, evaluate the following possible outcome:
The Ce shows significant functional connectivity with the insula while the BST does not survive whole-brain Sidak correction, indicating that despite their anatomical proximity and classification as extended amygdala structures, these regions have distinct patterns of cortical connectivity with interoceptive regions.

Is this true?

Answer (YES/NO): NO